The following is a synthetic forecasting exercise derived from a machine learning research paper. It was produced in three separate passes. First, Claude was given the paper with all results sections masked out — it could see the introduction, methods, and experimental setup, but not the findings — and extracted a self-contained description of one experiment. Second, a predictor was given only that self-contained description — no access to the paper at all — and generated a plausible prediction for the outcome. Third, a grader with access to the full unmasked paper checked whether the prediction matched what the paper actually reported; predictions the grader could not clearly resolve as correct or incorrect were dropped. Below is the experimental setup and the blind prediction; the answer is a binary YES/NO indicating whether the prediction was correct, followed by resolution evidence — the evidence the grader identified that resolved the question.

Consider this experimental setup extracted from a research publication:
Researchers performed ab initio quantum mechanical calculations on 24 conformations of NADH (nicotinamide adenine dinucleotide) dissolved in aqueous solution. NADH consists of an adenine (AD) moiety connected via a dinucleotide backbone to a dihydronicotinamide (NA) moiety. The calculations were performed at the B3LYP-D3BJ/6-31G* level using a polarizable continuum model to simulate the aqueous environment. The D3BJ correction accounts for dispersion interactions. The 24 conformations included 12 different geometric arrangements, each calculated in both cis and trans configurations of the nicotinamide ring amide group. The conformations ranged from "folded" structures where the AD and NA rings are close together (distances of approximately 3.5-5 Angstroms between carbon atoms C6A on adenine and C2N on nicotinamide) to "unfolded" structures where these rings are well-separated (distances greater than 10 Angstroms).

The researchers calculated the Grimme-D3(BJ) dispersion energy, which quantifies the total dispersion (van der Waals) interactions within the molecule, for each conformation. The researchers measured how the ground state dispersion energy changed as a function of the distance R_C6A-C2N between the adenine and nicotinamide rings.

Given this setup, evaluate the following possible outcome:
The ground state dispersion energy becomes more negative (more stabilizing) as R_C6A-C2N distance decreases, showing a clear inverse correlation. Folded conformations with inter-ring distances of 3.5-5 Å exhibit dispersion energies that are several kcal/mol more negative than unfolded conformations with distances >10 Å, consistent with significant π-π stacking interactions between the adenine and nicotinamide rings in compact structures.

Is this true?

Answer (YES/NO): NO